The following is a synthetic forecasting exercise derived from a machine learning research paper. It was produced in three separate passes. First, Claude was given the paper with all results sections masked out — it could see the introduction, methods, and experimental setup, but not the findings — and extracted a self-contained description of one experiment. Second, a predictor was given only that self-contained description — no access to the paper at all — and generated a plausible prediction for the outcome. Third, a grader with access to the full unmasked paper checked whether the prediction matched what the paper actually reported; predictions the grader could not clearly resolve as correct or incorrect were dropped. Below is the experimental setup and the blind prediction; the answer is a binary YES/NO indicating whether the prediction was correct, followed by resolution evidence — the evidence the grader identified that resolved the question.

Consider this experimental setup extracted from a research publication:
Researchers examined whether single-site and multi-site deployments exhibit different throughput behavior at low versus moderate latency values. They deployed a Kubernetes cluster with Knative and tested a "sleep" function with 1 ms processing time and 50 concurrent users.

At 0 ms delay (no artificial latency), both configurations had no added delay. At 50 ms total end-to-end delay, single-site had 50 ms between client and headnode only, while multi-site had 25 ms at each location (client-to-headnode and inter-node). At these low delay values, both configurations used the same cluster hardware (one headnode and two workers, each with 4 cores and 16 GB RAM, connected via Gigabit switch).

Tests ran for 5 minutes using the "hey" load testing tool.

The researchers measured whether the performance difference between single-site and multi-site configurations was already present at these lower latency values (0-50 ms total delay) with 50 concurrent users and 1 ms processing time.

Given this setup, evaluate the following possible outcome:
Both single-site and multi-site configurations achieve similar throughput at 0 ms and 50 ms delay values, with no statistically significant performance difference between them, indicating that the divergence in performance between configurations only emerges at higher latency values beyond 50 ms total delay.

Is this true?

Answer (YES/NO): NO